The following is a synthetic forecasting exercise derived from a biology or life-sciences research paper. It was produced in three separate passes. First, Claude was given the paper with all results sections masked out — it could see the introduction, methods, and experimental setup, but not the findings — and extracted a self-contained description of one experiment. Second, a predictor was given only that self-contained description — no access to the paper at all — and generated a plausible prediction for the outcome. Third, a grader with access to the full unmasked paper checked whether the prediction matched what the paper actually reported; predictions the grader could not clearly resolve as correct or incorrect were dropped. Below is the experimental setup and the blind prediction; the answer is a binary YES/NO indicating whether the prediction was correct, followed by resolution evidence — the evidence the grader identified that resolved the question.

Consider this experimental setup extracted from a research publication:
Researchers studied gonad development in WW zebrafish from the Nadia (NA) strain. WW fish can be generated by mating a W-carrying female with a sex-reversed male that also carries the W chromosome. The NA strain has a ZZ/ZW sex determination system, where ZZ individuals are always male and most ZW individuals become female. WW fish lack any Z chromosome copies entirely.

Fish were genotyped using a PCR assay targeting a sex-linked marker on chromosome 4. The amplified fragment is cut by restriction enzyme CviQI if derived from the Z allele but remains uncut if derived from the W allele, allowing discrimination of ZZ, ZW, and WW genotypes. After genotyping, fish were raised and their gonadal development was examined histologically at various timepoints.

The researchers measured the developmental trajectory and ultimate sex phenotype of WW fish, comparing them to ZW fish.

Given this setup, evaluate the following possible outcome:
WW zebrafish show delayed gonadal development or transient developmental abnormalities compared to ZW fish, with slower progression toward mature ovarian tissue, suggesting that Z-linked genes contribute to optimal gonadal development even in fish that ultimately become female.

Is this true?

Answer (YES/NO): NO